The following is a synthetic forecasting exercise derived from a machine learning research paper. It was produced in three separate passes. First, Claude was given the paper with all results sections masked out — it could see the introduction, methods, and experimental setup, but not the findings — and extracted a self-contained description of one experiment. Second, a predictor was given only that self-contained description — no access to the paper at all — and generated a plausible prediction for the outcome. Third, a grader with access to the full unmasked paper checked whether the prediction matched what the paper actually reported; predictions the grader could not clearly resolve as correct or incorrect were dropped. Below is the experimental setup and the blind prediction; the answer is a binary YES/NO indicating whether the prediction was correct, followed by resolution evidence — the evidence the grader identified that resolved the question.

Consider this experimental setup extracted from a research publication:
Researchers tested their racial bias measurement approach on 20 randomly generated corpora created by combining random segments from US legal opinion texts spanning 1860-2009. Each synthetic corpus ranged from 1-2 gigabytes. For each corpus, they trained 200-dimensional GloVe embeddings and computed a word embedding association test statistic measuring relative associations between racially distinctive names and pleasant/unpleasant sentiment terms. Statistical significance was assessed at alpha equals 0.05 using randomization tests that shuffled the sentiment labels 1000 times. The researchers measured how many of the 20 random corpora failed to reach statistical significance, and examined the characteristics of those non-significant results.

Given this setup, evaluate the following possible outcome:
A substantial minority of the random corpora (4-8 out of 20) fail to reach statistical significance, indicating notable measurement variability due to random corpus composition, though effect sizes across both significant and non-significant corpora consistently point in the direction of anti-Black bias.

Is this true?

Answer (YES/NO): NO